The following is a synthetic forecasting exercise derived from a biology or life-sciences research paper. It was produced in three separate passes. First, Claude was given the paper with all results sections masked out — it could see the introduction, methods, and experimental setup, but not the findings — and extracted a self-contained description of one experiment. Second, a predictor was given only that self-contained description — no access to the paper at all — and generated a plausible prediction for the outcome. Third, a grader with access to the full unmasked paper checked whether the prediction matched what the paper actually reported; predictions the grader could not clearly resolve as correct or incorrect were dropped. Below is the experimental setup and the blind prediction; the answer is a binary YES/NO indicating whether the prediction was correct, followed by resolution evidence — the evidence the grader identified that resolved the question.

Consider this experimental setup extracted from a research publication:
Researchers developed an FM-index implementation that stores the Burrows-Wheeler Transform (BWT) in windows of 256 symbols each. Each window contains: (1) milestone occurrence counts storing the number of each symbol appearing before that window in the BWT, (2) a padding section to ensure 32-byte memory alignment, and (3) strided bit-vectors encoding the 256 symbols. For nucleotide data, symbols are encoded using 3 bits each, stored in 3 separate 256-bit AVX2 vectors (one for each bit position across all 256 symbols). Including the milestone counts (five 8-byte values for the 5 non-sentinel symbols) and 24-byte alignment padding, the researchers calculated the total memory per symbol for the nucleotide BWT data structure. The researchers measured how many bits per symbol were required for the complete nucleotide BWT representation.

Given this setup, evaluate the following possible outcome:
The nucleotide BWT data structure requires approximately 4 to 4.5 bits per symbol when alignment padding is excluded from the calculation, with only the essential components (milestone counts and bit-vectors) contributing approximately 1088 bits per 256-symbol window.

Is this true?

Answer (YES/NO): NO